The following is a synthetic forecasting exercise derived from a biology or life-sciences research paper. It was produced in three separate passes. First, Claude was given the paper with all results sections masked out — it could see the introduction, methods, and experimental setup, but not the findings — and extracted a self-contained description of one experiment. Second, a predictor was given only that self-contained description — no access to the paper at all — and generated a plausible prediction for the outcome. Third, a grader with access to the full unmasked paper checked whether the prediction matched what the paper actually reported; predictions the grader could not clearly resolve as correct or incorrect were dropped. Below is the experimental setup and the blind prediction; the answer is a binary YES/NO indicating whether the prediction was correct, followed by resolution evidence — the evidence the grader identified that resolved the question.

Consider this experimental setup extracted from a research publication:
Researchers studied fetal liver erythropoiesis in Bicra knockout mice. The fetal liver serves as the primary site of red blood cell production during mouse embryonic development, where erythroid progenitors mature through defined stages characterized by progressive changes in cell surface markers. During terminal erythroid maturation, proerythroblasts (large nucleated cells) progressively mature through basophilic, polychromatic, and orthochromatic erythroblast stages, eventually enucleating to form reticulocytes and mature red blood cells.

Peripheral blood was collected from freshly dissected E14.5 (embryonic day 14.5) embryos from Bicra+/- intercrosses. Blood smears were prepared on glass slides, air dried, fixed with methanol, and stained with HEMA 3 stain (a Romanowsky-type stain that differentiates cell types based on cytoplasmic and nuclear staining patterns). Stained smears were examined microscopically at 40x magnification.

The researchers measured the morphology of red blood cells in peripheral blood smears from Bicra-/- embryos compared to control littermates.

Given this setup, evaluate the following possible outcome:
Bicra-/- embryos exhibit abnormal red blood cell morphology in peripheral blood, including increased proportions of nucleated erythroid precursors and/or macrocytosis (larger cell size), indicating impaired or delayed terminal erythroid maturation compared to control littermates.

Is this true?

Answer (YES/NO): YES